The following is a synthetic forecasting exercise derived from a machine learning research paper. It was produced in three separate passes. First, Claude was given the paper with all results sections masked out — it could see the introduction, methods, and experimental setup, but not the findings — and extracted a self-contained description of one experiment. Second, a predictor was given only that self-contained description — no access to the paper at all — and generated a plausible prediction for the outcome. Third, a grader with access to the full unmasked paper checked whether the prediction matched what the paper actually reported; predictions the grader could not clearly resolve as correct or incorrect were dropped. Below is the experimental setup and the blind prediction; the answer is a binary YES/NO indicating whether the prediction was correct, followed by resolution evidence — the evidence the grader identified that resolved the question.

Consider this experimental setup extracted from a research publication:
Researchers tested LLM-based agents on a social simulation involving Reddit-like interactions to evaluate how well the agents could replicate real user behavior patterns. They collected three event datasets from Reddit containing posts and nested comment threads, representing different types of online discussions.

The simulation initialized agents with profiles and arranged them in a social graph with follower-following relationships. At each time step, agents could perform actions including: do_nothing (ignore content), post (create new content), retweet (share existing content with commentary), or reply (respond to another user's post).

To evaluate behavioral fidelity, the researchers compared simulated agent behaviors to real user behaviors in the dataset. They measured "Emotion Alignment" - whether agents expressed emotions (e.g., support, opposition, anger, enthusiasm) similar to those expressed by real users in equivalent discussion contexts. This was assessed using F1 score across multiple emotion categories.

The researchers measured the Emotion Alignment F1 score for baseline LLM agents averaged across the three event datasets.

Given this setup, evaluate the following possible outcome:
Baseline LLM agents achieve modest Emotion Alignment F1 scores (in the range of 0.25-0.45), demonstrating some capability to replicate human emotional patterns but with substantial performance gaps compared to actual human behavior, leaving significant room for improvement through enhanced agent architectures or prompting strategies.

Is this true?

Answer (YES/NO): NO